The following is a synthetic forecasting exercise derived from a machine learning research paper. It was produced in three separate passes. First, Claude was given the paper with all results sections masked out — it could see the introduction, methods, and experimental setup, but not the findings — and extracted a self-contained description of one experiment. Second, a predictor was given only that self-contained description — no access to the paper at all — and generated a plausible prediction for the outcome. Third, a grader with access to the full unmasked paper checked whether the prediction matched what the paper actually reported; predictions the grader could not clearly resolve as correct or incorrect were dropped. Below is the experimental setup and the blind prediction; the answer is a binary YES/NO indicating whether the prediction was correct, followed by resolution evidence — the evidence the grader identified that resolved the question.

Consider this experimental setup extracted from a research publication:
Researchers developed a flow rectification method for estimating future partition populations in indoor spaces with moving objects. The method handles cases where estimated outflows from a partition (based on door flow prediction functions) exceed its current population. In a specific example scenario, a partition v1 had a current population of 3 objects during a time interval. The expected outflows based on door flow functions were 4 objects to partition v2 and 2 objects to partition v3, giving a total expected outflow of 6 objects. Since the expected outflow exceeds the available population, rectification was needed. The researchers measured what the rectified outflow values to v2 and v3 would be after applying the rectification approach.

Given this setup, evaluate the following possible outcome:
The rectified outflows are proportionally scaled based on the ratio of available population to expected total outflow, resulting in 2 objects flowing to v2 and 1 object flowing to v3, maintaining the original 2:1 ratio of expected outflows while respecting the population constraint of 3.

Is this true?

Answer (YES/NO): YES